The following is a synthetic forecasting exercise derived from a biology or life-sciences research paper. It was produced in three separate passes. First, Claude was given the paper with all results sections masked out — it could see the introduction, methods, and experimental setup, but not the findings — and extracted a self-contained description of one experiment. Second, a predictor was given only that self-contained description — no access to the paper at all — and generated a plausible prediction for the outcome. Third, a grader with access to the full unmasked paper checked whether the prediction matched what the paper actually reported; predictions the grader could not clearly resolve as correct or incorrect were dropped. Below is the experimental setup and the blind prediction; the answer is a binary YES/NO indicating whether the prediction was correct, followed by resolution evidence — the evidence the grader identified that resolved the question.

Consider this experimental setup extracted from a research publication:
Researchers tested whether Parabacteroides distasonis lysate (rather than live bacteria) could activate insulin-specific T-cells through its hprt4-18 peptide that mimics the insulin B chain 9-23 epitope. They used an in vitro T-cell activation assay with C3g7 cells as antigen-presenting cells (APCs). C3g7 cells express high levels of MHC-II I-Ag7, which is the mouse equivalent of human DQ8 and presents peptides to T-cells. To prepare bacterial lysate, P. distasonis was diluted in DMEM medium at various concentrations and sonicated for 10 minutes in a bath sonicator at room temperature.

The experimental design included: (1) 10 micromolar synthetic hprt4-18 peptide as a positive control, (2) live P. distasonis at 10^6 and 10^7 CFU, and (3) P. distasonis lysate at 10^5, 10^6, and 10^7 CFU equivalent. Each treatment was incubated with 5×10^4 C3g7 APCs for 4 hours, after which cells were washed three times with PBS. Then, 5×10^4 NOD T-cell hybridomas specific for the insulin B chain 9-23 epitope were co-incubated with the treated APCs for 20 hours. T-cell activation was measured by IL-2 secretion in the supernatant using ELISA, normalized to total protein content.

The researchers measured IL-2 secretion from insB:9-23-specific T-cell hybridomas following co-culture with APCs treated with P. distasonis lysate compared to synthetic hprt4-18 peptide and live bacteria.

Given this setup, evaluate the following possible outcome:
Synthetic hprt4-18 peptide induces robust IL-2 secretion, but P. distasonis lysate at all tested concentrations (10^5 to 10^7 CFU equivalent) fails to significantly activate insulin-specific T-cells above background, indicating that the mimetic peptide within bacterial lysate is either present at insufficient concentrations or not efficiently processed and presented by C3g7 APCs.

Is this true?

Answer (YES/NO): NO